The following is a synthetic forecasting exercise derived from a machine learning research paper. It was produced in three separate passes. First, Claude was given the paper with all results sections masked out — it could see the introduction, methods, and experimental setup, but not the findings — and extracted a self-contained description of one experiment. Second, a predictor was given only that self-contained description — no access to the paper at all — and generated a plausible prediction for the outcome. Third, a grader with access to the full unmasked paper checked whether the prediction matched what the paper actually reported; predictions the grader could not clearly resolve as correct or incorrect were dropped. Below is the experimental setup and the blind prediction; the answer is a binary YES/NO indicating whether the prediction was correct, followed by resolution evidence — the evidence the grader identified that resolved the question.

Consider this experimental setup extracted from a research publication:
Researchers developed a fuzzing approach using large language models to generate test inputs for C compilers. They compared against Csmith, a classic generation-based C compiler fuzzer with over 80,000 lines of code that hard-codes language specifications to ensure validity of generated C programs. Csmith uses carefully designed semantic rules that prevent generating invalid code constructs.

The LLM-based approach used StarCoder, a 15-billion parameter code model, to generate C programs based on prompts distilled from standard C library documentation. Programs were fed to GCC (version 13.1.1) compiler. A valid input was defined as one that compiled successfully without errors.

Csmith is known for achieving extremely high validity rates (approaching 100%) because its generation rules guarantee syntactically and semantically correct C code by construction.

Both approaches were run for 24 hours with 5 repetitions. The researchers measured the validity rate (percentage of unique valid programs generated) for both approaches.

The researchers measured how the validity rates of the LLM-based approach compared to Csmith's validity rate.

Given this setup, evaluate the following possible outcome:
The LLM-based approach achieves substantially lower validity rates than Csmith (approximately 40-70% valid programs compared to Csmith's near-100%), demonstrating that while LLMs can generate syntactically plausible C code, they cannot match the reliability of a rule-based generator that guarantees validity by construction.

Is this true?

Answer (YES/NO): NO